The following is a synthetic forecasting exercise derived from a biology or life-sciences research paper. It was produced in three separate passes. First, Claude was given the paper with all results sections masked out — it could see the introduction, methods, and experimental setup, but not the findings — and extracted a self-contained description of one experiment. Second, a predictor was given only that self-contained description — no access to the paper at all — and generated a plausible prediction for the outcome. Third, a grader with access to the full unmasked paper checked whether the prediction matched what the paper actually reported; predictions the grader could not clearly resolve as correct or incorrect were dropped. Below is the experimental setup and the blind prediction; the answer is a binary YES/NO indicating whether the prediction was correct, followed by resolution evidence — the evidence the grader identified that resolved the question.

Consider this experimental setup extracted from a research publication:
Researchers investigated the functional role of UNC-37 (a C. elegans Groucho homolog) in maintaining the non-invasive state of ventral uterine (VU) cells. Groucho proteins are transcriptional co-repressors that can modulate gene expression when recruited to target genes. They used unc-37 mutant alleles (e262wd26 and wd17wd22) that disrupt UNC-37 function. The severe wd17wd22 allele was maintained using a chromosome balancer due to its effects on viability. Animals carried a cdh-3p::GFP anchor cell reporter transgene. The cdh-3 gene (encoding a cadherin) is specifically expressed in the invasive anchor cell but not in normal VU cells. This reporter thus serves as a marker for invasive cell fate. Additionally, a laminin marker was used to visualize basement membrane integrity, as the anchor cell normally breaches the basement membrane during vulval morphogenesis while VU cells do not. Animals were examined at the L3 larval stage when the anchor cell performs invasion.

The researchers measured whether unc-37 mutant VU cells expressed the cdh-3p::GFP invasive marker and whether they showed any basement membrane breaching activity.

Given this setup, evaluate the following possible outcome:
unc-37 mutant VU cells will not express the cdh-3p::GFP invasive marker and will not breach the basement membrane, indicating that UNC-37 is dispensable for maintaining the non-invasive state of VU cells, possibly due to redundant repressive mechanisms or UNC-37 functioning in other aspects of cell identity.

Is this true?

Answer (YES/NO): NO